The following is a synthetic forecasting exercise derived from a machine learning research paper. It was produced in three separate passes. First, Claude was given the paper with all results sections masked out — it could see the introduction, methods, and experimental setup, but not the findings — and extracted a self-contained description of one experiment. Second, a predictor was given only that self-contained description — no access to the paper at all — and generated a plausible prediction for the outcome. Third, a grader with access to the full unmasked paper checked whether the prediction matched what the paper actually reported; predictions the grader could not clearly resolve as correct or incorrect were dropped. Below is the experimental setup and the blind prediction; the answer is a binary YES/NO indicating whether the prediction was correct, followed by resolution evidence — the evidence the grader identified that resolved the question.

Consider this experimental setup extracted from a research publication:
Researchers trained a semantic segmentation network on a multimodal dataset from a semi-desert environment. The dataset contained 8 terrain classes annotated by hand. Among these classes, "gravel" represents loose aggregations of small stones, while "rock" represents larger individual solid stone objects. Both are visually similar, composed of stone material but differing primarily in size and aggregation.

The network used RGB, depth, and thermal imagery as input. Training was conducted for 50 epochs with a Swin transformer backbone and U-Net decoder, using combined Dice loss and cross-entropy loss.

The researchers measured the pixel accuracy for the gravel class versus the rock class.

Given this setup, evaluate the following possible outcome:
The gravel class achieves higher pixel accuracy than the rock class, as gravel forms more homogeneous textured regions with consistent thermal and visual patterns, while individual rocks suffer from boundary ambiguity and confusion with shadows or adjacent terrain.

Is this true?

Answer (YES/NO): YES